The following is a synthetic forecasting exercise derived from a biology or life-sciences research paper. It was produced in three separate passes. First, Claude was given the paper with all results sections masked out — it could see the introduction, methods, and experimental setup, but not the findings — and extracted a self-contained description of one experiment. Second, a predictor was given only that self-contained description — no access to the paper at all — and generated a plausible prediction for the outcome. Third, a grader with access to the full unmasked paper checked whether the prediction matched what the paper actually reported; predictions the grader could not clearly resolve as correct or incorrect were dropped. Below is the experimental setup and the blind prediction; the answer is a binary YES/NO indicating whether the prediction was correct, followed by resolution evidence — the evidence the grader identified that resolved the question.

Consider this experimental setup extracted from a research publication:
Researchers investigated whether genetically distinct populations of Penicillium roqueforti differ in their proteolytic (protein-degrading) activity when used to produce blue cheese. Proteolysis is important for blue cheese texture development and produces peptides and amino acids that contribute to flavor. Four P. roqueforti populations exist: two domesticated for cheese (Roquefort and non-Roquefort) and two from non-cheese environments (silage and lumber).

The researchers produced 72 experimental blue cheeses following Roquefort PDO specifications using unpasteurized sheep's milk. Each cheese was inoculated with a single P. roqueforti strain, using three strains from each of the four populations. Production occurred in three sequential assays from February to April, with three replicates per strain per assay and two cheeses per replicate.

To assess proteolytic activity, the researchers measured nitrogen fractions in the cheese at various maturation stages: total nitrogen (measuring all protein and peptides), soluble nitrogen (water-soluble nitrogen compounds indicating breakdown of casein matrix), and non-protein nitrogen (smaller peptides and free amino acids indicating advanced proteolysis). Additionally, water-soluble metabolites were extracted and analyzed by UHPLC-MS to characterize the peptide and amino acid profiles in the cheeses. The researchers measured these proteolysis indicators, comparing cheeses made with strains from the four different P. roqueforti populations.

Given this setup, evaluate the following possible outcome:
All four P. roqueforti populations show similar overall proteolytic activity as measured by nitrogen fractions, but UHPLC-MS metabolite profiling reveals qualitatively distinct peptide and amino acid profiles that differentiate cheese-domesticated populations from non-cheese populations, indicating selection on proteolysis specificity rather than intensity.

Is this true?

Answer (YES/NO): NO